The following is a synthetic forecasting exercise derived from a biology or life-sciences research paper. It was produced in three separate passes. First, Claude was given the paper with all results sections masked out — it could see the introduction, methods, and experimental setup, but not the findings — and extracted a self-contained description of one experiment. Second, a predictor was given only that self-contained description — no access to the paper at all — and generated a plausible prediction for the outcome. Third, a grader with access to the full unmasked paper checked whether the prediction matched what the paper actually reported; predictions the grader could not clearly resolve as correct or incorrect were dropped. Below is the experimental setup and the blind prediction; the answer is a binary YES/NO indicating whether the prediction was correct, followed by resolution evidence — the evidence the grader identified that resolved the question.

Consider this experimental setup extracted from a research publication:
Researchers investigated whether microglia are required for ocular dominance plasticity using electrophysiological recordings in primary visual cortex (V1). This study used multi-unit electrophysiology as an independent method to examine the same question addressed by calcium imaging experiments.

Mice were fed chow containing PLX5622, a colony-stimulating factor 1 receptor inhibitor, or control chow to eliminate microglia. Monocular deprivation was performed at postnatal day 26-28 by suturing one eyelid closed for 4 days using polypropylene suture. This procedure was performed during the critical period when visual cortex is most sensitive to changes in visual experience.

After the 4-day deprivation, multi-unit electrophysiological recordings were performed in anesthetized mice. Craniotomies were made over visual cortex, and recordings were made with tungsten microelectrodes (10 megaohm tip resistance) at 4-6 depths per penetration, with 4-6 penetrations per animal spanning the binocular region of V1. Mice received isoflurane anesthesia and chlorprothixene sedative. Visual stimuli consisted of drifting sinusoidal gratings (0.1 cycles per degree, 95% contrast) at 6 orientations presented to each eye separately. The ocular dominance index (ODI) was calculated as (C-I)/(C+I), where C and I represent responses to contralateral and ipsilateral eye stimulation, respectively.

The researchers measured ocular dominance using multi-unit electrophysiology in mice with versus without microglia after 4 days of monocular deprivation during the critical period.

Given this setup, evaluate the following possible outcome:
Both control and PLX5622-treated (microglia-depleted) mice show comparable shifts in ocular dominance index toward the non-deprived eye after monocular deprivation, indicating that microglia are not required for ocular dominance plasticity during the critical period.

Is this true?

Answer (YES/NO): YES